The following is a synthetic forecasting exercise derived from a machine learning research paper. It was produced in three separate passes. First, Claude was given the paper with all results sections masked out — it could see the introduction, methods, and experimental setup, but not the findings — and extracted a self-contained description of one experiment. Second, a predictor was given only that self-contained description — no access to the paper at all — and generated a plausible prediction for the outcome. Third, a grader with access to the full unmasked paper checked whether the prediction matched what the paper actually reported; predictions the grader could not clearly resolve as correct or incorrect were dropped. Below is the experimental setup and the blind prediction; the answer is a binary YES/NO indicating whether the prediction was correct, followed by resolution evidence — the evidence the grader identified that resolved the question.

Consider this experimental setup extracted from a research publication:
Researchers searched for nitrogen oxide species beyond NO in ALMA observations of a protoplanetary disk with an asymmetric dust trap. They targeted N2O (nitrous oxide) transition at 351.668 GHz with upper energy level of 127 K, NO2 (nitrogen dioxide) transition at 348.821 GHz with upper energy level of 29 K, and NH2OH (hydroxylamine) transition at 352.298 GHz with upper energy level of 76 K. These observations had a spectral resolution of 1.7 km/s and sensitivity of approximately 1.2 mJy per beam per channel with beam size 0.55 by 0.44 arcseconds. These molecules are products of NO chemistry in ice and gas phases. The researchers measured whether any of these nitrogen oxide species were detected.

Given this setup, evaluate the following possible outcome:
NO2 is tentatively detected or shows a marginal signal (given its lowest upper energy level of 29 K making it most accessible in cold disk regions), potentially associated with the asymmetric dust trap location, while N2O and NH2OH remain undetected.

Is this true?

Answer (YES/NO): NO